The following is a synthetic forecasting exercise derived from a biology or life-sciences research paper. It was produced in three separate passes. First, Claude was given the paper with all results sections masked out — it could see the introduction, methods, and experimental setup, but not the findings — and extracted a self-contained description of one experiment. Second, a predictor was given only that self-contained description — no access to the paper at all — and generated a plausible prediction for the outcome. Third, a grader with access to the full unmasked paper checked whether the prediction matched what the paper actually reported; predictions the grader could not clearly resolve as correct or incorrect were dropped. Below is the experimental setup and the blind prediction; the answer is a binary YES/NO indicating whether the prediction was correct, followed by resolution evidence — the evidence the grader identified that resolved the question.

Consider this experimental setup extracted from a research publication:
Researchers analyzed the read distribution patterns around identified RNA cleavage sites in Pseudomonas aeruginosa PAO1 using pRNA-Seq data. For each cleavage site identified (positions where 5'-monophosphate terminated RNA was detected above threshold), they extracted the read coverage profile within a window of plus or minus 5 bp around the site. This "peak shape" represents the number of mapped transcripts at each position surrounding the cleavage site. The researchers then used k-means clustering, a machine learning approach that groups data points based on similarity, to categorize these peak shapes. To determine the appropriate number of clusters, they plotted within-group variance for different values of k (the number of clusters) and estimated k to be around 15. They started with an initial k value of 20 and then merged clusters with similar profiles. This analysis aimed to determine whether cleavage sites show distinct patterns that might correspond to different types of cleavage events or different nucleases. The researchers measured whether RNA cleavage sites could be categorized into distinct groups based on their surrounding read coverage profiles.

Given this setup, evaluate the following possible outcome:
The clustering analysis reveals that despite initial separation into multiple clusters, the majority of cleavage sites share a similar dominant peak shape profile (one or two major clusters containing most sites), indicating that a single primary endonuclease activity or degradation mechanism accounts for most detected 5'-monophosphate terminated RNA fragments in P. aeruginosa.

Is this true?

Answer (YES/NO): NO